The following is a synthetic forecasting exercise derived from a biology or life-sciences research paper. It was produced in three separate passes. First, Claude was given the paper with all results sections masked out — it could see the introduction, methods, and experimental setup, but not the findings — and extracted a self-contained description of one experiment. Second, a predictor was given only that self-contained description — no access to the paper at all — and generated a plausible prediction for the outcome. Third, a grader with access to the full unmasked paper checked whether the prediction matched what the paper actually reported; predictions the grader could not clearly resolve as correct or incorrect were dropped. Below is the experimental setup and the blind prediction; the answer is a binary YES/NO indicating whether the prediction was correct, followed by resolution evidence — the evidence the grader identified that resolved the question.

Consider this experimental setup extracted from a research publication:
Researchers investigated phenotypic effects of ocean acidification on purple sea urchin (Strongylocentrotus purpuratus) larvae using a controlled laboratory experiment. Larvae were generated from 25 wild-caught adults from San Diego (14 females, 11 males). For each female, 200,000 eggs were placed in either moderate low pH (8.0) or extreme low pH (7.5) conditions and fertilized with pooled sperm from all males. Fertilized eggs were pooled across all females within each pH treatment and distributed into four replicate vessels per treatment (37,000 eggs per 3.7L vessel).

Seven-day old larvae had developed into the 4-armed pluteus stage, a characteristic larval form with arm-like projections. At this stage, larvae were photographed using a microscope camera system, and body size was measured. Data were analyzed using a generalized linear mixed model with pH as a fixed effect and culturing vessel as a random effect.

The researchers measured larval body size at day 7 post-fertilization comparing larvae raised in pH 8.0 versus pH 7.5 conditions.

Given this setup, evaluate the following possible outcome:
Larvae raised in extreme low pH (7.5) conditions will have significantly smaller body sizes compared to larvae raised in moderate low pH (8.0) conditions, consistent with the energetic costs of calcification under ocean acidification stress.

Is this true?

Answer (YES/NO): YES